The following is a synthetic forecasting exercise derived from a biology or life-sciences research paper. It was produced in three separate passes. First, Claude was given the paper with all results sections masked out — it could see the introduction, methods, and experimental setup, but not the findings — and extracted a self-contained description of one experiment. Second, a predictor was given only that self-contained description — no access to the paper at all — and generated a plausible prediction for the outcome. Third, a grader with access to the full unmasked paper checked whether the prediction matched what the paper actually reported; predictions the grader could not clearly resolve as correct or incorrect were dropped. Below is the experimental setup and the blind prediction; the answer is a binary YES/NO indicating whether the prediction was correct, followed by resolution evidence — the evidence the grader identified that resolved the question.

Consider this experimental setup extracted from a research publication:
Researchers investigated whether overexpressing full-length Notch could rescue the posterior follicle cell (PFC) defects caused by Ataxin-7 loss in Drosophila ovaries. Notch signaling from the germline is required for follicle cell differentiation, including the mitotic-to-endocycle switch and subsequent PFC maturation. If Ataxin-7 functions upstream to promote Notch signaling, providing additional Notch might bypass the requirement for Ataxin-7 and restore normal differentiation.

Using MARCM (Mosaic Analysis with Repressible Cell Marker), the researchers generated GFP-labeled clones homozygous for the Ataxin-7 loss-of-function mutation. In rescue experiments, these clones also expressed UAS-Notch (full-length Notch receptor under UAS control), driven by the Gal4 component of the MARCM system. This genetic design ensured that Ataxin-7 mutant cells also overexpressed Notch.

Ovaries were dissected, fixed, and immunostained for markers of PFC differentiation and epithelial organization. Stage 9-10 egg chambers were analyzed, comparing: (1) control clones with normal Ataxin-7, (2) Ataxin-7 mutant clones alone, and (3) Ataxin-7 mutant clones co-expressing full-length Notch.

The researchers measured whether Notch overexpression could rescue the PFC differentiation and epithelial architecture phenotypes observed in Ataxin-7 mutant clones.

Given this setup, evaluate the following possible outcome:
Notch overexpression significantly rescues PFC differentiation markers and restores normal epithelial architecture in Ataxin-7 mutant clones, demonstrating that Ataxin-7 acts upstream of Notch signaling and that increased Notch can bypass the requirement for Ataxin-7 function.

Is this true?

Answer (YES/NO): NO